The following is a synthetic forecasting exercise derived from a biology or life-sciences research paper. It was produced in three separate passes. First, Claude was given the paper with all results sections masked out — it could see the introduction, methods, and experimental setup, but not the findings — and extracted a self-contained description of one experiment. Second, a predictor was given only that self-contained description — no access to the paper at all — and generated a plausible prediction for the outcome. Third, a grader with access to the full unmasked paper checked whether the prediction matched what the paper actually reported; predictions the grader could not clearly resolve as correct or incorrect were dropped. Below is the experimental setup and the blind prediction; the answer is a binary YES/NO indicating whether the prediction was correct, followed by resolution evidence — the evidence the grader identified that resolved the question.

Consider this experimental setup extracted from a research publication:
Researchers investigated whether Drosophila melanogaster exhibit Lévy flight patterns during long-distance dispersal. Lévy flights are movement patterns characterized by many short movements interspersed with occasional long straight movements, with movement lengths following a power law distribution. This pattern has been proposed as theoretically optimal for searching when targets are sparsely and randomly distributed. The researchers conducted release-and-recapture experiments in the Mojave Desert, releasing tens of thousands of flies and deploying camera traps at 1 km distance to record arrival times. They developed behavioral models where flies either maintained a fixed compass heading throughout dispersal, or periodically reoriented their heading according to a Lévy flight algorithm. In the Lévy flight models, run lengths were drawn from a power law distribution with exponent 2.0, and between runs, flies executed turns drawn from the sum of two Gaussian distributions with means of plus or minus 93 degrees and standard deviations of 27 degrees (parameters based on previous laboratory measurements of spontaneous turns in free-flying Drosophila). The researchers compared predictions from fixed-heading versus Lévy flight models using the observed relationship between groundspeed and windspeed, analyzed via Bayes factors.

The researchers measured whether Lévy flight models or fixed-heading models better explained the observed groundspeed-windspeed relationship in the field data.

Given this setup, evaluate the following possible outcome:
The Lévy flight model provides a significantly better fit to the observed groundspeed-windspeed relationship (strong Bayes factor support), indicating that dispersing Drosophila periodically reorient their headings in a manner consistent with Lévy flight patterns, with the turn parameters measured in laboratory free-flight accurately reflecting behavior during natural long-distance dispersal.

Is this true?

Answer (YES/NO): NO